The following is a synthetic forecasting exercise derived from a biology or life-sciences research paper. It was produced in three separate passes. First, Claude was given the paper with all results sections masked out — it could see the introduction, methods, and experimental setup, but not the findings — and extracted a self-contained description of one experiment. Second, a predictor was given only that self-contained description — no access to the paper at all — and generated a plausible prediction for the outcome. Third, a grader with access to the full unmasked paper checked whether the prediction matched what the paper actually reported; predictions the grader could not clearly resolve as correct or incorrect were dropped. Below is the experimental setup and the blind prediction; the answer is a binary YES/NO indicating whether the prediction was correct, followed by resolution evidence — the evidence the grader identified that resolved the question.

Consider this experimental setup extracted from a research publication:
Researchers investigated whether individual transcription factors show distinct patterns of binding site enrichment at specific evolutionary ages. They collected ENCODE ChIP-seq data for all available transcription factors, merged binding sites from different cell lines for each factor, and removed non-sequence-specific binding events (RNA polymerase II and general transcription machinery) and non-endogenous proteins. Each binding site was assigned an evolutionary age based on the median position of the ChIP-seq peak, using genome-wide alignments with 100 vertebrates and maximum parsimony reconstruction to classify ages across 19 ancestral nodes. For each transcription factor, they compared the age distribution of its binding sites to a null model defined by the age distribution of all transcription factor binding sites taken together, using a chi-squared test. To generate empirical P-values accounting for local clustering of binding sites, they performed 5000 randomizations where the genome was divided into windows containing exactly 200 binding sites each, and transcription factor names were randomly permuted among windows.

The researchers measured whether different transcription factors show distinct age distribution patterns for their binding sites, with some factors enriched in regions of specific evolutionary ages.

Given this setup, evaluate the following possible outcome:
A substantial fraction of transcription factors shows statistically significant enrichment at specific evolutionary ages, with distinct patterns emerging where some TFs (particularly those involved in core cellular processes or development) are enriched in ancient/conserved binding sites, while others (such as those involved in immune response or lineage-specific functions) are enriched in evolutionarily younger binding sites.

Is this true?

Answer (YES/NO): YES